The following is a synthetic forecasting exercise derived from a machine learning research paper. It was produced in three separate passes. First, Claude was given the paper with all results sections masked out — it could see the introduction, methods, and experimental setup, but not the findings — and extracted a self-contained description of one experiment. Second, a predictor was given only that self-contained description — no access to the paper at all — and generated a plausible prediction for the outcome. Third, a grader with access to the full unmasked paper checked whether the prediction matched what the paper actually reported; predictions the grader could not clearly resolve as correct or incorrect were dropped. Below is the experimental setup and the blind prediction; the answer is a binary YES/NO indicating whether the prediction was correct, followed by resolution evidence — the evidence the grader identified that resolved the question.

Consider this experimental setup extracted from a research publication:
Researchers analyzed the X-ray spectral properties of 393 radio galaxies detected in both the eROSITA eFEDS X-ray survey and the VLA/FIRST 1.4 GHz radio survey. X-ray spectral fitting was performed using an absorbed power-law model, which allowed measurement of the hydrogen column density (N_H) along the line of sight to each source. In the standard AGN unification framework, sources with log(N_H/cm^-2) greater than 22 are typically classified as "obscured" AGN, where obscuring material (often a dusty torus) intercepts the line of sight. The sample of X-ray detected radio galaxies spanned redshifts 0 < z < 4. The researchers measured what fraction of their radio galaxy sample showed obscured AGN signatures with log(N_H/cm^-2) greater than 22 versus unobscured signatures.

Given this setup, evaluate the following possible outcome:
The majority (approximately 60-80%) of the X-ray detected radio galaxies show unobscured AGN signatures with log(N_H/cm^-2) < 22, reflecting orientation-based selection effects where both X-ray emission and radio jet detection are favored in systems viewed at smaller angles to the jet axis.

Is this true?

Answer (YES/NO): NO